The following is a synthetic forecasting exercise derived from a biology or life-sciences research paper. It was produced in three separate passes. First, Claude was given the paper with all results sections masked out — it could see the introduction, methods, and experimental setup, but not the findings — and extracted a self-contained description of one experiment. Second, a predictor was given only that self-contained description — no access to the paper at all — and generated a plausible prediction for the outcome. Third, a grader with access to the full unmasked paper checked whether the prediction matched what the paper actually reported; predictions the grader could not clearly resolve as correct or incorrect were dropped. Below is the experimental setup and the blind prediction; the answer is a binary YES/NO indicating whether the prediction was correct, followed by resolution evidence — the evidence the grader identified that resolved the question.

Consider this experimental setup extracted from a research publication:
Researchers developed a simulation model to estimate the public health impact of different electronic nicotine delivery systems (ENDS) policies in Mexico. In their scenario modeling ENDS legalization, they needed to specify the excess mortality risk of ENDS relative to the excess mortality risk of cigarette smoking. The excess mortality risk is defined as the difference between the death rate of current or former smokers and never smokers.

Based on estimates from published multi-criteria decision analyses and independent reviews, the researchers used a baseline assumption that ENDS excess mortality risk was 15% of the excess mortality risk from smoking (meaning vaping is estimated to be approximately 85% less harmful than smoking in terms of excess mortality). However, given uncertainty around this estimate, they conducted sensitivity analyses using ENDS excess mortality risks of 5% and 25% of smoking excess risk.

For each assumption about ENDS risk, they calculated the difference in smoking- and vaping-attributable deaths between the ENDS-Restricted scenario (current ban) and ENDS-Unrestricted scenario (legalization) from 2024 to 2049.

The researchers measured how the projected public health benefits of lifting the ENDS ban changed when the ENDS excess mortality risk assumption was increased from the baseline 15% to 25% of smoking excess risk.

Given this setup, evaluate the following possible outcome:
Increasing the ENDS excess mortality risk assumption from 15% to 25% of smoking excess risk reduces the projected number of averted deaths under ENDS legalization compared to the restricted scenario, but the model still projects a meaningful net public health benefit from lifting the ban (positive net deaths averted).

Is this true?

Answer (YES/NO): YES